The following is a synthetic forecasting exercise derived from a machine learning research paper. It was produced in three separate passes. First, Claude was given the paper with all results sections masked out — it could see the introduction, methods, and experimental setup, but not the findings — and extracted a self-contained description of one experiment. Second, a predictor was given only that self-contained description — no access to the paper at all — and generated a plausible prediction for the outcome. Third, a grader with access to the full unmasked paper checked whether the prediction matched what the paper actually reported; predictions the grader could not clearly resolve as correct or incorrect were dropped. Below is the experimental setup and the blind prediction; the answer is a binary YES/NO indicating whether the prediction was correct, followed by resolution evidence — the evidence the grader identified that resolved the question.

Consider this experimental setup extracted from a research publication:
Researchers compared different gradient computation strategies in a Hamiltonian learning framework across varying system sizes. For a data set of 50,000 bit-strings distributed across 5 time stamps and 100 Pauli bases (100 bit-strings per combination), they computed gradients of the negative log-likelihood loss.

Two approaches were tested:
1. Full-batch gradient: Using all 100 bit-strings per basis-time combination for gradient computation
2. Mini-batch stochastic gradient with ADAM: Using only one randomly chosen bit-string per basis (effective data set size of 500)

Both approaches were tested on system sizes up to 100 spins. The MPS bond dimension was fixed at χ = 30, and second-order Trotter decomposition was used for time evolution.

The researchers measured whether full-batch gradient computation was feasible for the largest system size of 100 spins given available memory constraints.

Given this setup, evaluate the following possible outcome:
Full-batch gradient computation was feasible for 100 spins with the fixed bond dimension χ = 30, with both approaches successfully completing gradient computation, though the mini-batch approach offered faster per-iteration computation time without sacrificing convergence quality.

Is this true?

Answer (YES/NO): NO